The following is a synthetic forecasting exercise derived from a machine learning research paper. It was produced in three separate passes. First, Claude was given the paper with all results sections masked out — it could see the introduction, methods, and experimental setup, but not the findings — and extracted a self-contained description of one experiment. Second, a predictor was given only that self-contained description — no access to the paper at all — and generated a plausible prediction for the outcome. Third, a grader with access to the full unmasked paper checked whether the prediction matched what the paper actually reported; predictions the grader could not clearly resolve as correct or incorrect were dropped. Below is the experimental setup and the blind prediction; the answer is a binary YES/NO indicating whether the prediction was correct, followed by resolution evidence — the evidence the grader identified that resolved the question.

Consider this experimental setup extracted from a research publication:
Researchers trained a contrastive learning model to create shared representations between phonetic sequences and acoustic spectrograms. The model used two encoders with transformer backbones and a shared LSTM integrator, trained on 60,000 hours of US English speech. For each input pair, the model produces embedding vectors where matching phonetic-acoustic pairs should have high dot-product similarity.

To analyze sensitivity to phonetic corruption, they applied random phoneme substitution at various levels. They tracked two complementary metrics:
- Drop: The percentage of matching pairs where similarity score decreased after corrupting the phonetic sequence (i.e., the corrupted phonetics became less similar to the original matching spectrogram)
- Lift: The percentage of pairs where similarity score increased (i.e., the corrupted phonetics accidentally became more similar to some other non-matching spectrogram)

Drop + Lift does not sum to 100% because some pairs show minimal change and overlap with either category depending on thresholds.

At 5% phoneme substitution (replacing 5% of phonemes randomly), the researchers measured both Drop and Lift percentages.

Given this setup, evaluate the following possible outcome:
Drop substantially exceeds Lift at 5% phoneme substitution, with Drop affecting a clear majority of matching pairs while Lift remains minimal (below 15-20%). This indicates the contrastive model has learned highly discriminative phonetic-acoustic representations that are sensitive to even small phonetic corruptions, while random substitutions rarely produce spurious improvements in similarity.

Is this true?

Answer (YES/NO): NO